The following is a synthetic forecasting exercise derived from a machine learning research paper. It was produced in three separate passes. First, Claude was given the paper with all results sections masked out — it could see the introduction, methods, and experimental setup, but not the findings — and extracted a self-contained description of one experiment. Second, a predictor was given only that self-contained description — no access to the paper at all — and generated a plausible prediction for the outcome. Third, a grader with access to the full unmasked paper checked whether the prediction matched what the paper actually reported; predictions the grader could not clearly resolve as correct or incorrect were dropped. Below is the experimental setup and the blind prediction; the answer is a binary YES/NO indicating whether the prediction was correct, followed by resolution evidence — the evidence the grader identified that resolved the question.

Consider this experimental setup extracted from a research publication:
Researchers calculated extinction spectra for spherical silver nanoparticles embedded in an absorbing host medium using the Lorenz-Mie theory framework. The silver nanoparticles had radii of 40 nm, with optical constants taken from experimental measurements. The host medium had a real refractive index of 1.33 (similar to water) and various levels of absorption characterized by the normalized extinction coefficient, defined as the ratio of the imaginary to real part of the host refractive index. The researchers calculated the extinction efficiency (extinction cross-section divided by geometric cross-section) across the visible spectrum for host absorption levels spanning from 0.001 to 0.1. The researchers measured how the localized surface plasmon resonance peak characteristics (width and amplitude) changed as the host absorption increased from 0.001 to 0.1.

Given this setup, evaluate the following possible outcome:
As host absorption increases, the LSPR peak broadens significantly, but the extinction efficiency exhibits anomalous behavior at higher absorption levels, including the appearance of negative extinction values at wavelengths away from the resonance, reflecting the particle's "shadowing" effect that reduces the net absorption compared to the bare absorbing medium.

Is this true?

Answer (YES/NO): NO